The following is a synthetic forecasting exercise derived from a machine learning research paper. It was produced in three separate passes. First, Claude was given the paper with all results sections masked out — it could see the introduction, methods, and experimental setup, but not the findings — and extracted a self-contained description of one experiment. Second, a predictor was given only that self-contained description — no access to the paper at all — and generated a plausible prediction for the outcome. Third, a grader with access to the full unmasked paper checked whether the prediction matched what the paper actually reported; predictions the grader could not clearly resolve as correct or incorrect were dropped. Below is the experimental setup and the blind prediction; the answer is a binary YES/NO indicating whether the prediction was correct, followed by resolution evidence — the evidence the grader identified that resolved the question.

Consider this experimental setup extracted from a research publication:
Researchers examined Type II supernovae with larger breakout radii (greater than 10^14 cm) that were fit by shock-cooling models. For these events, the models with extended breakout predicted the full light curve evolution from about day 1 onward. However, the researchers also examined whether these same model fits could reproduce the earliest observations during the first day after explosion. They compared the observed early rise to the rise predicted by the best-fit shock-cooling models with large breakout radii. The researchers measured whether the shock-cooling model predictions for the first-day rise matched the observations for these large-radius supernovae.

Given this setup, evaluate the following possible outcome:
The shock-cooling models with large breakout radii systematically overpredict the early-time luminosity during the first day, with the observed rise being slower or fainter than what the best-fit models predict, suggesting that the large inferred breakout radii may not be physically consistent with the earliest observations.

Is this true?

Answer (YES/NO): NO